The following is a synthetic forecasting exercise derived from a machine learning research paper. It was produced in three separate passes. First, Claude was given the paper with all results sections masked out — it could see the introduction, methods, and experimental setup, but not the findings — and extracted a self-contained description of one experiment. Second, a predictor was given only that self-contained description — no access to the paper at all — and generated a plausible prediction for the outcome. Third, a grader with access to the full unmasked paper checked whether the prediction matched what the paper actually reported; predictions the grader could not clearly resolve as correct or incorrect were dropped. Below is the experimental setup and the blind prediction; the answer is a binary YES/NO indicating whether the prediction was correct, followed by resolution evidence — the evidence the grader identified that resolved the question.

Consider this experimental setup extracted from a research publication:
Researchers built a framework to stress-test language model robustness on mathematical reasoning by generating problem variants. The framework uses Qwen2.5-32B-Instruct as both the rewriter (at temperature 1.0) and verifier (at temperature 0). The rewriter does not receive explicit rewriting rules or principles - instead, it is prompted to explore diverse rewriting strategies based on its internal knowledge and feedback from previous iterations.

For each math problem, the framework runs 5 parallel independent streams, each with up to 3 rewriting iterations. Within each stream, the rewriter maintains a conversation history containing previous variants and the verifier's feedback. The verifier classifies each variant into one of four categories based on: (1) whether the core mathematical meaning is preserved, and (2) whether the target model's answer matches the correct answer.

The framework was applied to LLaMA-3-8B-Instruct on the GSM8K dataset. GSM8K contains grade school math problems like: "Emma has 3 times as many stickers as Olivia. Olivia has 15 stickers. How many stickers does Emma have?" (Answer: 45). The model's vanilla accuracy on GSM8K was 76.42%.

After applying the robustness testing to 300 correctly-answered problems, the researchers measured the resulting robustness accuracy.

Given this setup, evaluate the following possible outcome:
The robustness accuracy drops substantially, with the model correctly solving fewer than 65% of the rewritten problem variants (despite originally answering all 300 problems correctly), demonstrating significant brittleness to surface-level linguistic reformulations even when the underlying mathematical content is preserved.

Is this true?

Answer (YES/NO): YES